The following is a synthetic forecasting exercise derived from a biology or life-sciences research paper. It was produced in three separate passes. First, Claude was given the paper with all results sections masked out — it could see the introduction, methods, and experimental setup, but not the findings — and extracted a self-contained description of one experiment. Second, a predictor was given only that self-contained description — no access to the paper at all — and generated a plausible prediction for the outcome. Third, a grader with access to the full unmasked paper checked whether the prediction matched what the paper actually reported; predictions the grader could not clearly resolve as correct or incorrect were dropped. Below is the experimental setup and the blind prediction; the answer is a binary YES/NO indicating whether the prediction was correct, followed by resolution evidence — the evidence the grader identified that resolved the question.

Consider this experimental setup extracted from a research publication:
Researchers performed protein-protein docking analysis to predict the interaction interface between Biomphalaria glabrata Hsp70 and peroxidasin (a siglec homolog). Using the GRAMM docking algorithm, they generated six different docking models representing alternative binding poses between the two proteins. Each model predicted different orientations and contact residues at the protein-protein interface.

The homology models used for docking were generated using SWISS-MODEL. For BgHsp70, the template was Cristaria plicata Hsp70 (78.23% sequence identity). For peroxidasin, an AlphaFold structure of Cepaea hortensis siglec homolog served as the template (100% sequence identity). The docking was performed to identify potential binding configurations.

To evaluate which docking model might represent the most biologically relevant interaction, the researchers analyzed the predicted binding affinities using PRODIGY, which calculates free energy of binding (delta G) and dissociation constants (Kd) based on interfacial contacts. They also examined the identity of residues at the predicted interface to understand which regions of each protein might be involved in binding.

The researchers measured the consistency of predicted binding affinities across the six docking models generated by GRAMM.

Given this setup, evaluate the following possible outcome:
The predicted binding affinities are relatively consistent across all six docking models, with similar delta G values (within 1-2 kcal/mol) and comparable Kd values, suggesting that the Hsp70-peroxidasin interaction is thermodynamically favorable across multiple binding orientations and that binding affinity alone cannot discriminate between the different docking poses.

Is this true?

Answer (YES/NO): NO